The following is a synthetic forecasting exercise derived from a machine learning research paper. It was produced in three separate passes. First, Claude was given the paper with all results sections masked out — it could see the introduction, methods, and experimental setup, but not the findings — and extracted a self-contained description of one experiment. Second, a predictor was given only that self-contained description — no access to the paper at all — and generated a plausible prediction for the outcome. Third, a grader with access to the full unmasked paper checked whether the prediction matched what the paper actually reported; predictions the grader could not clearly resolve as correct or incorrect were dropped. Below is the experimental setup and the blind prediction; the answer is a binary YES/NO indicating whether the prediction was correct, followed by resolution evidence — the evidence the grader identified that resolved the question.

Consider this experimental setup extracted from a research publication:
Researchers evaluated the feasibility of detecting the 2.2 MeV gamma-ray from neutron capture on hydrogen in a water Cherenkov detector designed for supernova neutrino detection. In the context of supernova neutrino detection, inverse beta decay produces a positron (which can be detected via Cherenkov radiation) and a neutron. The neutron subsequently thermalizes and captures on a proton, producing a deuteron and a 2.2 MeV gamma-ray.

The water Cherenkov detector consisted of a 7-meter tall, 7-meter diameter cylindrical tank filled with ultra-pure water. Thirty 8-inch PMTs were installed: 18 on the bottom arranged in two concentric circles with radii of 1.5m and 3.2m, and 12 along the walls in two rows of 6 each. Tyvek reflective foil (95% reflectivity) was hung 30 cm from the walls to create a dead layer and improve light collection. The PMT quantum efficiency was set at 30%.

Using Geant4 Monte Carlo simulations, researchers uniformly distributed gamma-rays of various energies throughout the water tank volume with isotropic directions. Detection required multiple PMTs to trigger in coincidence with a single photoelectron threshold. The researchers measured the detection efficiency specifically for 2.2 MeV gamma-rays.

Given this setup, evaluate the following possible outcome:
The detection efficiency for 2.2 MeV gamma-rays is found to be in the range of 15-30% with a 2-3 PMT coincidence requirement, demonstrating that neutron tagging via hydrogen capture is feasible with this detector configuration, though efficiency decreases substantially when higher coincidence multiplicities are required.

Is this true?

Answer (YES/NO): NO